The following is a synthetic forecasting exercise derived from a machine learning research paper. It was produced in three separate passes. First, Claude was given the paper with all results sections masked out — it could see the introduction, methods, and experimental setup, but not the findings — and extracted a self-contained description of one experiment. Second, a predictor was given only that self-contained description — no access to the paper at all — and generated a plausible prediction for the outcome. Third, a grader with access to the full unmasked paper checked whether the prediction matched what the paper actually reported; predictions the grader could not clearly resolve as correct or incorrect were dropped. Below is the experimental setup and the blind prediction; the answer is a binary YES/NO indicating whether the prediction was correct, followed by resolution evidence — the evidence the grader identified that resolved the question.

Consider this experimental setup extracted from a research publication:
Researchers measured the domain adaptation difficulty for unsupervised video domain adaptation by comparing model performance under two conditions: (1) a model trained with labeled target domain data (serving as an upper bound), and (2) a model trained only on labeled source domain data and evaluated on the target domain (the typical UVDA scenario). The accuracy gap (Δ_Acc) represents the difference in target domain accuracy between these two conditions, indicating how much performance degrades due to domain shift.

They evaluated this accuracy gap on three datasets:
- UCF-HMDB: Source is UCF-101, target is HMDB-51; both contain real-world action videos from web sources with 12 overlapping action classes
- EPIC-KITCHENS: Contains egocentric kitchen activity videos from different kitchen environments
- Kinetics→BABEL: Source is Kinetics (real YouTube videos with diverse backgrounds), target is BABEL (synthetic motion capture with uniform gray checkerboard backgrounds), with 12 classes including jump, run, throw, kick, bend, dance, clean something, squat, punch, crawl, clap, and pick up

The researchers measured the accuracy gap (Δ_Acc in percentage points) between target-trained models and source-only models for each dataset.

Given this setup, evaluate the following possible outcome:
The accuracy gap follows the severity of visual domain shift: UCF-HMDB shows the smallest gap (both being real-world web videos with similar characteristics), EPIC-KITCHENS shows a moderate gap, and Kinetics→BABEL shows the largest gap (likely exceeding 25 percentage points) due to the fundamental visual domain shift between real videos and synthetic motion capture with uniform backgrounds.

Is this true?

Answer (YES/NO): YES